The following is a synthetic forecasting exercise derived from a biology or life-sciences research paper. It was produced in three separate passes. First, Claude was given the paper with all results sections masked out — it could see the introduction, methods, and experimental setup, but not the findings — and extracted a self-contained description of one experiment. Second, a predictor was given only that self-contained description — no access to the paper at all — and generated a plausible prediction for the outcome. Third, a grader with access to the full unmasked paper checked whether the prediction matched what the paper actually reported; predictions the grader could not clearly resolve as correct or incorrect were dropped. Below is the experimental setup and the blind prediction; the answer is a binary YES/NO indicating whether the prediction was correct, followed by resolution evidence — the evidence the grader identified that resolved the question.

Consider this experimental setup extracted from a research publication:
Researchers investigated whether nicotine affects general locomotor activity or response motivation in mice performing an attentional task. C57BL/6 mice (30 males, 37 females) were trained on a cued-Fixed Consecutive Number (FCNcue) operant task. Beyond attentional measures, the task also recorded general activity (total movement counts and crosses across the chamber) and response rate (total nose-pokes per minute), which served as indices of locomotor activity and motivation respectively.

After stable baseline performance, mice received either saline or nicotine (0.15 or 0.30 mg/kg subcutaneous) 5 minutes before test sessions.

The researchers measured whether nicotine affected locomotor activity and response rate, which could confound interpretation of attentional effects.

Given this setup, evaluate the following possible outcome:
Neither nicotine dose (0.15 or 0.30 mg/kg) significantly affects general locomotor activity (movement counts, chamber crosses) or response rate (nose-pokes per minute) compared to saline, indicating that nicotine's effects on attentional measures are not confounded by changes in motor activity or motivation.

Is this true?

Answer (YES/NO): NO